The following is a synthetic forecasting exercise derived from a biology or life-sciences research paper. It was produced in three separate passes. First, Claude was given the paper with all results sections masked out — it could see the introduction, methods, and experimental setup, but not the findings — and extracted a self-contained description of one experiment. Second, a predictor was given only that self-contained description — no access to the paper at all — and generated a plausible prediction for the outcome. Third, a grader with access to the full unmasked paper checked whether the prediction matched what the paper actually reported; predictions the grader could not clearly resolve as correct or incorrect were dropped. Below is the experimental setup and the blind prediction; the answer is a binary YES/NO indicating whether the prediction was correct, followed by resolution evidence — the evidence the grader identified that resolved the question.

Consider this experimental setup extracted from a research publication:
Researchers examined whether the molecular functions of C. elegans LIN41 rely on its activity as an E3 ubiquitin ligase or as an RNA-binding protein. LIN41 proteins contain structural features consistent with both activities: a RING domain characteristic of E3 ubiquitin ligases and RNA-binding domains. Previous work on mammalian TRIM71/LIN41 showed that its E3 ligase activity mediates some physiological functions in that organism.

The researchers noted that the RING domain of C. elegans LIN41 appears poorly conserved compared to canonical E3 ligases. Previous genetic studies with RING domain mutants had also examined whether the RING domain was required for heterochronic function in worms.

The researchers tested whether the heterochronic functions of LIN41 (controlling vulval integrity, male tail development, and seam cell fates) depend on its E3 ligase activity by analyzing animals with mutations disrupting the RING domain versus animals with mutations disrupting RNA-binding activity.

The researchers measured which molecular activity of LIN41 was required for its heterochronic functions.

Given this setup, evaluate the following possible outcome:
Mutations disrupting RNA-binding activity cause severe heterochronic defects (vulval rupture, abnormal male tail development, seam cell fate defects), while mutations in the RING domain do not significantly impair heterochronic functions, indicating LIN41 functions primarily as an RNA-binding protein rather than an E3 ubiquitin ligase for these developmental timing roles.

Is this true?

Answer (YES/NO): YES